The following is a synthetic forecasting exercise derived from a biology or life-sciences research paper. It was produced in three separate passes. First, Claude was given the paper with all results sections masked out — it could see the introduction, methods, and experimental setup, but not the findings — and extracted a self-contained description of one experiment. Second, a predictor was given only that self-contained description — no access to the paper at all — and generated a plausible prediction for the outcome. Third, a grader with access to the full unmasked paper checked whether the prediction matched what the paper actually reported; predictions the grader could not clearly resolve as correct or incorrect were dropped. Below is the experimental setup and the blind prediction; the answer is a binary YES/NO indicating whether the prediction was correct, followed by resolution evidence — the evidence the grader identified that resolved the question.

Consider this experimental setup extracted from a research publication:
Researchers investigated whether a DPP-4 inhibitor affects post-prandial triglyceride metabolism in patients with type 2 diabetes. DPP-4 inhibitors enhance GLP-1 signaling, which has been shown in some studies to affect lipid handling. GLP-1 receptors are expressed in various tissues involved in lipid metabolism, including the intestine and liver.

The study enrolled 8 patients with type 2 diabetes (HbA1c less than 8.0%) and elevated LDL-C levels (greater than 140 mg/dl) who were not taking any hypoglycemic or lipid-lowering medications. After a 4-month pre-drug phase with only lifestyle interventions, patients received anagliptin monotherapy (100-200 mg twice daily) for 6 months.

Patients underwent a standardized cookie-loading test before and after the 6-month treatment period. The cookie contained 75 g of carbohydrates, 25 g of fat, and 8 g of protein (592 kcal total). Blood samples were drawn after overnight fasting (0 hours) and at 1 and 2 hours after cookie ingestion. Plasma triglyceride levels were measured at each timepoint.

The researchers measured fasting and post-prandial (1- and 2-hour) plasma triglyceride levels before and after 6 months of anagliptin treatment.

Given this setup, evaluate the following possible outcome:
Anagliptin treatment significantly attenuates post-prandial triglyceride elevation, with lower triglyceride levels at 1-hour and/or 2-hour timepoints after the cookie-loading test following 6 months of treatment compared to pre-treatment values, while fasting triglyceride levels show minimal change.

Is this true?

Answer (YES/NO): NO